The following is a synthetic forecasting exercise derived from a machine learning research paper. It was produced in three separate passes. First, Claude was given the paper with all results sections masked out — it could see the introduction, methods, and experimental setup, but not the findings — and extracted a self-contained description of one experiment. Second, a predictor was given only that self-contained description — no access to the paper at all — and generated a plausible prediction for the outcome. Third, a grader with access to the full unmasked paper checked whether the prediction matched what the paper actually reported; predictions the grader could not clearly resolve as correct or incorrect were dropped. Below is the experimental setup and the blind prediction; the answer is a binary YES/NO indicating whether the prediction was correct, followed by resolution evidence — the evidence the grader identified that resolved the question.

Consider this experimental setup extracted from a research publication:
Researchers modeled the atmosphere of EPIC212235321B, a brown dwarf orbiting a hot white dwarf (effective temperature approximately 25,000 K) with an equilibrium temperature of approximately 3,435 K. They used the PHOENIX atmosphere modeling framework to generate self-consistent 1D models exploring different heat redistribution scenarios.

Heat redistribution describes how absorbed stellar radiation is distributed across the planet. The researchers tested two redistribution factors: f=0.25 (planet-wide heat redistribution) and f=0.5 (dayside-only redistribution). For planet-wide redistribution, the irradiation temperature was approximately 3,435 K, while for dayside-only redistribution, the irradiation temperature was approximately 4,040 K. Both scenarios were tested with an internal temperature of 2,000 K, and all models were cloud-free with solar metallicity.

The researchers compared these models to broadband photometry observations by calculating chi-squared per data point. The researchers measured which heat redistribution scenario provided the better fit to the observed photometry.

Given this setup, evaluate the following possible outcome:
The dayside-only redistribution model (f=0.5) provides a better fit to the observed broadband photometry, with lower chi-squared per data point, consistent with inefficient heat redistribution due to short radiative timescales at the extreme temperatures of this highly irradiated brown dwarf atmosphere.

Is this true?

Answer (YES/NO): NO